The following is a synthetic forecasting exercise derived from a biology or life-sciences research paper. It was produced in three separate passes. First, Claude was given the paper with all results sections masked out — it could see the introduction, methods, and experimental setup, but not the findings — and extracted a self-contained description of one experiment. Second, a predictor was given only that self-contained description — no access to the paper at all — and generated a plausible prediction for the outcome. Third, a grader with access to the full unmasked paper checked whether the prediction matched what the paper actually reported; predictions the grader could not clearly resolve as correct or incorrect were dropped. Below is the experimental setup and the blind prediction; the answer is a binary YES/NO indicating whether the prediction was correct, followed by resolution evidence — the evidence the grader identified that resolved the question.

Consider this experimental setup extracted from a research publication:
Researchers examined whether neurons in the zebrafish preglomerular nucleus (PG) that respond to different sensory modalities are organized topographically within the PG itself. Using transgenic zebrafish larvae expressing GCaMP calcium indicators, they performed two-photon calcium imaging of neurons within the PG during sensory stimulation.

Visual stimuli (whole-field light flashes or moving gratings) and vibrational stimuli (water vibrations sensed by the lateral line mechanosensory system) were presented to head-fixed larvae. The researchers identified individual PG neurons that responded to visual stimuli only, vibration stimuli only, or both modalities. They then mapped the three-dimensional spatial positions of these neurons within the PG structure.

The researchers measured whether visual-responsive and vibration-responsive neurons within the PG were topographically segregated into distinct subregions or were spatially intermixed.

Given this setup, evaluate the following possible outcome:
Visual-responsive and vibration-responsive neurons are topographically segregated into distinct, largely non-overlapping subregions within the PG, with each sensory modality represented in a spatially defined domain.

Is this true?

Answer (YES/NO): NO